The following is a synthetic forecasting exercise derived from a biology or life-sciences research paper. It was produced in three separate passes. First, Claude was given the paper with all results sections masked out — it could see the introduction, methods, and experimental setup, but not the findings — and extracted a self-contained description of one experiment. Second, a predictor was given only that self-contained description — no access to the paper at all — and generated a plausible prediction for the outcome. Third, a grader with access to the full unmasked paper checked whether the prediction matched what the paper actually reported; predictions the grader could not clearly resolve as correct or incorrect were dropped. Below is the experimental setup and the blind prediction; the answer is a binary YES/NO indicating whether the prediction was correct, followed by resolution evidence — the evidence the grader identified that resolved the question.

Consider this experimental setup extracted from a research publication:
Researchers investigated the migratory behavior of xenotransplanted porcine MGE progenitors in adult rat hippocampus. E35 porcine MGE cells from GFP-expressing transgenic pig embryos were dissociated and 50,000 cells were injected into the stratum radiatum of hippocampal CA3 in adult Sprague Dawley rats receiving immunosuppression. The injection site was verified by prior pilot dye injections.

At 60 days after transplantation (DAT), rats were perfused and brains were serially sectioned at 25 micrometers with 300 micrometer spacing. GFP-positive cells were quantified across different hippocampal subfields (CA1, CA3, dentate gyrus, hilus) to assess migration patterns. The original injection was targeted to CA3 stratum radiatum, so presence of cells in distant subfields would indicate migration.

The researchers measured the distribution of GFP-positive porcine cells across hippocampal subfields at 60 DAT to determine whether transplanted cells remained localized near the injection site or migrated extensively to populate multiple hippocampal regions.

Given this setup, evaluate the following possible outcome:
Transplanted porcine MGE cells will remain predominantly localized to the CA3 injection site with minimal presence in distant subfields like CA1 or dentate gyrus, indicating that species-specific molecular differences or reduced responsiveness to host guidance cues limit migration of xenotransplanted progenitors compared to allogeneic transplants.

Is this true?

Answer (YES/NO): NO